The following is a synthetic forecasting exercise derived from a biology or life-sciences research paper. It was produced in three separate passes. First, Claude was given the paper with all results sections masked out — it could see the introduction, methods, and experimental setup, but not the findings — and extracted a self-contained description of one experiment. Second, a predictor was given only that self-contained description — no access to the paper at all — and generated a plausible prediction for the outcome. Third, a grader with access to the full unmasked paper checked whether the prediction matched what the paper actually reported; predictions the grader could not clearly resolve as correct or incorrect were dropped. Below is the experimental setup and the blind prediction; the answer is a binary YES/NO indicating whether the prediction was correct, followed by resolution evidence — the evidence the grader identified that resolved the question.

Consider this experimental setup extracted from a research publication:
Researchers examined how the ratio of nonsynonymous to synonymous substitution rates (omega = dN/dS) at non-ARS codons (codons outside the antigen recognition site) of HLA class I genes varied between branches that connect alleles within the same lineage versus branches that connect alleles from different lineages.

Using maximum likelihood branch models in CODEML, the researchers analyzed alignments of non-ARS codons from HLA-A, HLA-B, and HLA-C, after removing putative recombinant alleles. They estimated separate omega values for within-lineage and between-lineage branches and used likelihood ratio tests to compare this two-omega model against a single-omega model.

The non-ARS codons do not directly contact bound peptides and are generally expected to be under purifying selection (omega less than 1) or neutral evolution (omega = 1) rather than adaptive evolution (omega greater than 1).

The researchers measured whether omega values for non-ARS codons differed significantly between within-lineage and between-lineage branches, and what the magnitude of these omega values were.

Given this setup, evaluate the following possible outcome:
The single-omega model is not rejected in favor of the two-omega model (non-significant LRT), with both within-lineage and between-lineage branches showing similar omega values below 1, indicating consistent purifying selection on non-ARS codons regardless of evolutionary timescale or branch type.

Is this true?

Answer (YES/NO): NO